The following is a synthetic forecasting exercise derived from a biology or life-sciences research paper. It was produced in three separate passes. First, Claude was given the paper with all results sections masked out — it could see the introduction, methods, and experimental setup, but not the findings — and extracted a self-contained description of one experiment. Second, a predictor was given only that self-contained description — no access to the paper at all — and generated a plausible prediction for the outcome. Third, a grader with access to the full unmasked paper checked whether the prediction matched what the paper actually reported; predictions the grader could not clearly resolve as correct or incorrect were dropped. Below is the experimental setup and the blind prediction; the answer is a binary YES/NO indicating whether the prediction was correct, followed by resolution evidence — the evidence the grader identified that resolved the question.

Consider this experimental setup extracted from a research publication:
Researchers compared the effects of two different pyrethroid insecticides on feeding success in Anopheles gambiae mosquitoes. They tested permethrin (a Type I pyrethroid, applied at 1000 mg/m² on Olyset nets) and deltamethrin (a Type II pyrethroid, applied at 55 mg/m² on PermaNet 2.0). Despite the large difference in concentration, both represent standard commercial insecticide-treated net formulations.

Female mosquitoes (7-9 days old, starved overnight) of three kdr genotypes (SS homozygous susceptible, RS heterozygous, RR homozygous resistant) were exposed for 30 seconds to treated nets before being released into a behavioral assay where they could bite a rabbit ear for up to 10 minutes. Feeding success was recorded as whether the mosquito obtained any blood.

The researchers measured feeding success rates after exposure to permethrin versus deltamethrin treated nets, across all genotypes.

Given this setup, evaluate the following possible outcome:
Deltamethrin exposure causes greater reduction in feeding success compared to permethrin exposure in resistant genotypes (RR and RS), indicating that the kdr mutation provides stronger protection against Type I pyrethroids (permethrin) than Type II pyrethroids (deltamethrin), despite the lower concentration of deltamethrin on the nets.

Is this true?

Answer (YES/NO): YES